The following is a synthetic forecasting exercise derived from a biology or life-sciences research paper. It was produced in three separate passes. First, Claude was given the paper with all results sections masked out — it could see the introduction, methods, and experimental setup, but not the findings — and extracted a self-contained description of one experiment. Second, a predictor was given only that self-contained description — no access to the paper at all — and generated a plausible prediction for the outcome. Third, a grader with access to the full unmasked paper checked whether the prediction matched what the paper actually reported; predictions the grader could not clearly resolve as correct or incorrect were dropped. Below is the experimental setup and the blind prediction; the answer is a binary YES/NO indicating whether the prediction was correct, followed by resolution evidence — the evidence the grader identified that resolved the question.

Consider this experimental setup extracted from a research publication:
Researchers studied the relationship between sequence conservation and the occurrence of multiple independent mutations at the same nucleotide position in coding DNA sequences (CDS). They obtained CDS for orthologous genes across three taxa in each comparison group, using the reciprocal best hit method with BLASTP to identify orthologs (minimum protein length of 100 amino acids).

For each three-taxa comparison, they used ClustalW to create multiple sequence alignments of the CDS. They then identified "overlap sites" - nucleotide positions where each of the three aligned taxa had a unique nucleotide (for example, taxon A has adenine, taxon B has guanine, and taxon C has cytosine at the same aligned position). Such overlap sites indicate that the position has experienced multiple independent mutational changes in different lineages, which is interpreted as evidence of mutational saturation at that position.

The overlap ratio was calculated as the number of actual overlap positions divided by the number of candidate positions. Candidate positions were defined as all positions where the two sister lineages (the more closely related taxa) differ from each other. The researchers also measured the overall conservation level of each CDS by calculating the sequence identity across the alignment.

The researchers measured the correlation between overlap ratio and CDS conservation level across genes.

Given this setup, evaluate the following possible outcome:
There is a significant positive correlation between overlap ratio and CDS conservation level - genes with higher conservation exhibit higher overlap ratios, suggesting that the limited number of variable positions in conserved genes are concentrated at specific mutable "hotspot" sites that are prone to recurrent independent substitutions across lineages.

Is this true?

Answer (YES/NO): NO